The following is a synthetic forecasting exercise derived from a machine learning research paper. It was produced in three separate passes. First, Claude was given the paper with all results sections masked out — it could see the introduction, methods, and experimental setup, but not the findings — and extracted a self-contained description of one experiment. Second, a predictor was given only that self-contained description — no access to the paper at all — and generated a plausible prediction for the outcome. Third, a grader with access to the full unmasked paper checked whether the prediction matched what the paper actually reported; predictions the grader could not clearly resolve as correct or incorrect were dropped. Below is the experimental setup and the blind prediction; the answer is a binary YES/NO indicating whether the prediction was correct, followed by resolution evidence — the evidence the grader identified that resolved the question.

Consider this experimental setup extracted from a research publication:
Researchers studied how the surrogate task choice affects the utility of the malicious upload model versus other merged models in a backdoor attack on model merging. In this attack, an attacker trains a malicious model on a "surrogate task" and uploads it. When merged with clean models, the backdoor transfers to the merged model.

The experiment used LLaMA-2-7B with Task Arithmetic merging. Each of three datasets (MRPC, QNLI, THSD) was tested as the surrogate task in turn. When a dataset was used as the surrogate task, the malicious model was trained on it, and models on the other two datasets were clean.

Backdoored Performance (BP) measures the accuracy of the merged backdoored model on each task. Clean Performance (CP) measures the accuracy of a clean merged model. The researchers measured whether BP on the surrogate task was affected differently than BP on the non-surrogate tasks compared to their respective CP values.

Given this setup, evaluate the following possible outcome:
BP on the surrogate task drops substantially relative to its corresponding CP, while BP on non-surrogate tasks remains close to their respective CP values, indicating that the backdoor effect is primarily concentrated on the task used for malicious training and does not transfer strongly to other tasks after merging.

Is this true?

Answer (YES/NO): NO